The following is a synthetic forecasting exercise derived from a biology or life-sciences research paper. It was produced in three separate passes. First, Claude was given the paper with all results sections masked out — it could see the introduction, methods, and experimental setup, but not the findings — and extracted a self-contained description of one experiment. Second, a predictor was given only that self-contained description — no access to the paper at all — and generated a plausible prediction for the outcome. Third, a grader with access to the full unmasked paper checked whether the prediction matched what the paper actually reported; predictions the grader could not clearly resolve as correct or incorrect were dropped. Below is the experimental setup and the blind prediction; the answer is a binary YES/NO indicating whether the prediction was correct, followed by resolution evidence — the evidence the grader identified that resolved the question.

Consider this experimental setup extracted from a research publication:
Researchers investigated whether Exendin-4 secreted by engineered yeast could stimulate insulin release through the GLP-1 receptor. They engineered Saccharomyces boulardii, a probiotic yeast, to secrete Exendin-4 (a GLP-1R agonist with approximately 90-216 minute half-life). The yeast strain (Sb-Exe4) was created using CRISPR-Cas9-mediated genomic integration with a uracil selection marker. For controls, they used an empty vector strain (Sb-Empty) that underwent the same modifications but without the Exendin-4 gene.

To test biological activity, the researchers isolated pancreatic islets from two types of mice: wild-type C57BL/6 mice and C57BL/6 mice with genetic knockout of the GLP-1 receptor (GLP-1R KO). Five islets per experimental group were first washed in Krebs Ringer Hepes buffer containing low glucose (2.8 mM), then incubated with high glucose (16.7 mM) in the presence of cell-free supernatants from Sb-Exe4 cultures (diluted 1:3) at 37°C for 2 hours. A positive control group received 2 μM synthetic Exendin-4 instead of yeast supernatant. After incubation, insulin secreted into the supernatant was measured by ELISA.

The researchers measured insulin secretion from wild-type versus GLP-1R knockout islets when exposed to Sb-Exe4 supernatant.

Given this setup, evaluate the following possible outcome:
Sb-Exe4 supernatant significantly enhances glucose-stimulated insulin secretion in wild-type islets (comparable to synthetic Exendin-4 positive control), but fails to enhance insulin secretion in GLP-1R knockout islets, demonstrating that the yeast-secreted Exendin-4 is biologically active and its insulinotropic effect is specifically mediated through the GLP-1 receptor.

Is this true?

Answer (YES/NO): YES